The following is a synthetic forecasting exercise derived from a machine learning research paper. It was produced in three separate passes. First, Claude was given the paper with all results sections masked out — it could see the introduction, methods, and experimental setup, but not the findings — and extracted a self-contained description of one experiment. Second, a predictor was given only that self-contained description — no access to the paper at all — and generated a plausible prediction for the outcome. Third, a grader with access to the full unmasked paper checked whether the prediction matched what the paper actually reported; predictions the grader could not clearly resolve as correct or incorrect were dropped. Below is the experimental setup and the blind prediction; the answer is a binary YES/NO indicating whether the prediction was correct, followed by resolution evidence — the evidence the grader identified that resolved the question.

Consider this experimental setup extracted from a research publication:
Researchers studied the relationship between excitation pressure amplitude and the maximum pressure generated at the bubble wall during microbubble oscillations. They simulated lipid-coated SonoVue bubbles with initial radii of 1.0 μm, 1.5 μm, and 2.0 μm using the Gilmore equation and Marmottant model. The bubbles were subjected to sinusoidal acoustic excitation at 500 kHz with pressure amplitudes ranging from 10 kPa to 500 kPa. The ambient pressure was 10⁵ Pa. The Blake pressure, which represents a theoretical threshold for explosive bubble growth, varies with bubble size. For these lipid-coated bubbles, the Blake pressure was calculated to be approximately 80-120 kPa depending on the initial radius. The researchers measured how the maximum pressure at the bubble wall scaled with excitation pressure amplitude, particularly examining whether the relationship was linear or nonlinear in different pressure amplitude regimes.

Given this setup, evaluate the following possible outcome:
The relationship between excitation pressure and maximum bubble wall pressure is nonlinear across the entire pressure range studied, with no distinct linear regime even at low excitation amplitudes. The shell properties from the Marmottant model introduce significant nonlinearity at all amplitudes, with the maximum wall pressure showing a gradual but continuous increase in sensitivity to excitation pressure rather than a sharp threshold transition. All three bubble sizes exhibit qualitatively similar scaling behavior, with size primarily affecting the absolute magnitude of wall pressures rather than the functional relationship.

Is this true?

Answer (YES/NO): NO